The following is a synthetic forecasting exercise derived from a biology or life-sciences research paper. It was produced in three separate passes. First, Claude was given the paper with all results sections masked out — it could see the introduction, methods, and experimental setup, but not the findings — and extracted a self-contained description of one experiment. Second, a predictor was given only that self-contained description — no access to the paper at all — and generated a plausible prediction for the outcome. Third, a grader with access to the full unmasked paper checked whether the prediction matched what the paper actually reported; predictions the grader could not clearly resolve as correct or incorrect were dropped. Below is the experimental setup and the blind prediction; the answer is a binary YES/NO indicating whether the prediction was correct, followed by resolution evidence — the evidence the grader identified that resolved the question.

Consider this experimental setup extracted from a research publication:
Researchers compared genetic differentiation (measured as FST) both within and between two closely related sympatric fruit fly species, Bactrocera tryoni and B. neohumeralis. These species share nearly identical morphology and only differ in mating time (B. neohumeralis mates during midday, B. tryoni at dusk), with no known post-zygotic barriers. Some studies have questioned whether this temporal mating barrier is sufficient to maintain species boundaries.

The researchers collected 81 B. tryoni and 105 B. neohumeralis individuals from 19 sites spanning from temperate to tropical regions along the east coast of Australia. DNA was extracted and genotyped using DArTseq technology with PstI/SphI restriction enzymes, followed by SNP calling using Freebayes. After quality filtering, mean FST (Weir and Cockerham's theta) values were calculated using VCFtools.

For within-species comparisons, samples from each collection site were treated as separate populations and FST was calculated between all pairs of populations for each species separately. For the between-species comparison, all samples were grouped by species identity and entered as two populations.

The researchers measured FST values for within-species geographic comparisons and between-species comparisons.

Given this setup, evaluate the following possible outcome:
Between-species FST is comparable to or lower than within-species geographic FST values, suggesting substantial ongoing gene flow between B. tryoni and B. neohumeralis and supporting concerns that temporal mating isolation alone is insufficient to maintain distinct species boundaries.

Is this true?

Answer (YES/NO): NO